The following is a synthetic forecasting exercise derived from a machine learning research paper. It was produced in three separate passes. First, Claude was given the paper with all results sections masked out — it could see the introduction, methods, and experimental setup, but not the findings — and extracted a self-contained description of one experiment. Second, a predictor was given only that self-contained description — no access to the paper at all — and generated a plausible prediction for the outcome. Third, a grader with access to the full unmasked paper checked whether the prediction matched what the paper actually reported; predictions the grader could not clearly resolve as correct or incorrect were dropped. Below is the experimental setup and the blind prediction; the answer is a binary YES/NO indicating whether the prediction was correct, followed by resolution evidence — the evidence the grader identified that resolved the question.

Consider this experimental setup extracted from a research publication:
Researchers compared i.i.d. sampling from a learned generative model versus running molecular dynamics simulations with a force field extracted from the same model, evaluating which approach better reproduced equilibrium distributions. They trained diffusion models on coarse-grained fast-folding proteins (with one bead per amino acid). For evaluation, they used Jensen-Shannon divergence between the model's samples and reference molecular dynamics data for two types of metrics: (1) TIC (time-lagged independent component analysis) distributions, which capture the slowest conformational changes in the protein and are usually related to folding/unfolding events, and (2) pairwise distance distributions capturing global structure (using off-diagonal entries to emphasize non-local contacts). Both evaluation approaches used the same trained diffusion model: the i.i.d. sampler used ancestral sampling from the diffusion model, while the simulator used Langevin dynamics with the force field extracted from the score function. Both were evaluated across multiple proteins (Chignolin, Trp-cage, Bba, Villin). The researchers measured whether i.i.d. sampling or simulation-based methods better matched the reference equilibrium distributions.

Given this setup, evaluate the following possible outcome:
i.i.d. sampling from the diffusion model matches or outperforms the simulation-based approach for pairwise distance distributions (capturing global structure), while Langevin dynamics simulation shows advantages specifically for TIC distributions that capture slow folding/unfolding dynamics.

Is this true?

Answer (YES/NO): NO